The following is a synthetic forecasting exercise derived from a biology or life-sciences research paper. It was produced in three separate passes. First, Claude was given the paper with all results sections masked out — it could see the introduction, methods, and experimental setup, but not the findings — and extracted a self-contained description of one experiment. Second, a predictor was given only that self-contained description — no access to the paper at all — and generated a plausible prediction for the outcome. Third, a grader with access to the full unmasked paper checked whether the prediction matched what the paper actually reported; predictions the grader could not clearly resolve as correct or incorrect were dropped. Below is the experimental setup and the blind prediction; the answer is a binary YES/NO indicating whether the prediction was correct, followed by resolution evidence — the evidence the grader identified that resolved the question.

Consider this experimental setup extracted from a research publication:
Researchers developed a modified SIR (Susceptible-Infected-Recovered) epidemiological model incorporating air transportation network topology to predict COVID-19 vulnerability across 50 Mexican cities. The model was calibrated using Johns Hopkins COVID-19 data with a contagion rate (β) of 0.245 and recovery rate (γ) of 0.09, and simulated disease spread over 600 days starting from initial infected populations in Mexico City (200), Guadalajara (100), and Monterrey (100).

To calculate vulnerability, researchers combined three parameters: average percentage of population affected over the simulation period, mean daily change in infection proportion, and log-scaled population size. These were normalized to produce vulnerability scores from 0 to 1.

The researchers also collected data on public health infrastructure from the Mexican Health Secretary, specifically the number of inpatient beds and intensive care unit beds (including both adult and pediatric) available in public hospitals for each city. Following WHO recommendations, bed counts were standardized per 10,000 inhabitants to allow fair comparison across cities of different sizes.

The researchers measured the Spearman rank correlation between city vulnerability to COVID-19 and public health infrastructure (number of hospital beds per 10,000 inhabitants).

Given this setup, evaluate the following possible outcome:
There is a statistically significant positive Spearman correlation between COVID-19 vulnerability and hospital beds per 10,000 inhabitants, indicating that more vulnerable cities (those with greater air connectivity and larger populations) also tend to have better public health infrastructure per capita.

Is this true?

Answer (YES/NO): NO